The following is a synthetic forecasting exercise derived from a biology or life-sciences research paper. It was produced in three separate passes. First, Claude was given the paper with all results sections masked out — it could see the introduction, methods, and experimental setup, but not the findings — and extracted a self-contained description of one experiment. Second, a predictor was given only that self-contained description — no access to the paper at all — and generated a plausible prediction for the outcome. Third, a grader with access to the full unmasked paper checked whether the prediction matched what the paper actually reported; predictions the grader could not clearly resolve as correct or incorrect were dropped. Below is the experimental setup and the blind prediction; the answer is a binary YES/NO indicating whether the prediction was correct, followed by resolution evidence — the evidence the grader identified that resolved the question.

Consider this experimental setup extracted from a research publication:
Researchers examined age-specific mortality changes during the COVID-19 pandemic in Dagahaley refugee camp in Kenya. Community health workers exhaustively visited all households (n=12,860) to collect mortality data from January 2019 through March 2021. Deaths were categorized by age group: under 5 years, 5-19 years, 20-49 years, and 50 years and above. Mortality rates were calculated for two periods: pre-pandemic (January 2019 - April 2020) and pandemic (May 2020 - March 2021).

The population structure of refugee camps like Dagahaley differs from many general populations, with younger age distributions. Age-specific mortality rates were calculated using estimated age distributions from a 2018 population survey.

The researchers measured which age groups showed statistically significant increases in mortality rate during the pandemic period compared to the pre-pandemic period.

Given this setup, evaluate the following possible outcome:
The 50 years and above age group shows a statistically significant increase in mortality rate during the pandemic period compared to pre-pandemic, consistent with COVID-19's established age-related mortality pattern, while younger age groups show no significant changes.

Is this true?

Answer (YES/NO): NO